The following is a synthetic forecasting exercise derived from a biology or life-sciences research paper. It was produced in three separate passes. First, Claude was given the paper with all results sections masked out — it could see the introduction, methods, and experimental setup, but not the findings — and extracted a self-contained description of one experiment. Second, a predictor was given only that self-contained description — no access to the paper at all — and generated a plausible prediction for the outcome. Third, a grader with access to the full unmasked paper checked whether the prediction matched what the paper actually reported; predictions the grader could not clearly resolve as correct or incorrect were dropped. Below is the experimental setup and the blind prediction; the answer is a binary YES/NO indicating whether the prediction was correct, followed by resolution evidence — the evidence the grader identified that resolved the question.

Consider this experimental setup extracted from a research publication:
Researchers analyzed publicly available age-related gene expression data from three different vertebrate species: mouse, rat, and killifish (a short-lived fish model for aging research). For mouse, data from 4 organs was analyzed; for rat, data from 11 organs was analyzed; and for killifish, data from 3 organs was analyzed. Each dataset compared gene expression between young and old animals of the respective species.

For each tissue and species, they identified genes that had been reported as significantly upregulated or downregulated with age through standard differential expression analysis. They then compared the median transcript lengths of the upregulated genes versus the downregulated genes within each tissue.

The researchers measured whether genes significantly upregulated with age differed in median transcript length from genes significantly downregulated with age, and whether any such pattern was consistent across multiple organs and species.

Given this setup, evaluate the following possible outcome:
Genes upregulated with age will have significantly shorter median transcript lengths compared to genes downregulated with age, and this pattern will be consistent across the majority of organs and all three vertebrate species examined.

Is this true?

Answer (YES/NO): YES